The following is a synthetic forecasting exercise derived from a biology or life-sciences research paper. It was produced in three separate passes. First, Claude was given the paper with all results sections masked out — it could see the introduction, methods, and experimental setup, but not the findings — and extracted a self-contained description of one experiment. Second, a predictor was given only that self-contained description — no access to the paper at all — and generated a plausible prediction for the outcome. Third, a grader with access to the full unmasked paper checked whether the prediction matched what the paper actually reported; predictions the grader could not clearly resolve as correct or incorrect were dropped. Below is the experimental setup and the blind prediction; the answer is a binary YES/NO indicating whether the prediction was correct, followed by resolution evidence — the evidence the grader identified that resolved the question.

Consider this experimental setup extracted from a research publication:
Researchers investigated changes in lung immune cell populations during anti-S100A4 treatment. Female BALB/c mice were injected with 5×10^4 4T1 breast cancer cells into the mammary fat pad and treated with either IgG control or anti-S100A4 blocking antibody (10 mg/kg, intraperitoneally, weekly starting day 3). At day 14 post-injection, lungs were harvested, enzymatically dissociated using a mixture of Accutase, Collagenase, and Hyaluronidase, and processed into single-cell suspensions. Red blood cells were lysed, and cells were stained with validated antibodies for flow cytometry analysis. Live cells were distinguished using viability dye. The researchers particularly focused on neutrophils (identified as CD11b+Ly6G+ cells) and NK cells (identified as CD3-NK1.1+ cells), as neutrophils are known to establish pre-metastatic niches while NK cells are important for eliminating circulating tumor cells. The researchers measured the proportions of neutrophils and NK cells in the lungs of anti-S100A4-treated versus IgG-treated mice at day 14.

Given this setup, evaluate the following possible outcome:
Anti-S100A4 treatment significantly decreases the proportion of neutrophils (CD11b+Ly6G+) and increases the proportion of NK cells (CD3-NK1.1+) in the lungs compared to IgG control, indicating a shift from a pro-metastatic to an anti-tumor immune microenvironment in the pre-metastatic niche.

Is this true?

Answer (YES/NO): YES